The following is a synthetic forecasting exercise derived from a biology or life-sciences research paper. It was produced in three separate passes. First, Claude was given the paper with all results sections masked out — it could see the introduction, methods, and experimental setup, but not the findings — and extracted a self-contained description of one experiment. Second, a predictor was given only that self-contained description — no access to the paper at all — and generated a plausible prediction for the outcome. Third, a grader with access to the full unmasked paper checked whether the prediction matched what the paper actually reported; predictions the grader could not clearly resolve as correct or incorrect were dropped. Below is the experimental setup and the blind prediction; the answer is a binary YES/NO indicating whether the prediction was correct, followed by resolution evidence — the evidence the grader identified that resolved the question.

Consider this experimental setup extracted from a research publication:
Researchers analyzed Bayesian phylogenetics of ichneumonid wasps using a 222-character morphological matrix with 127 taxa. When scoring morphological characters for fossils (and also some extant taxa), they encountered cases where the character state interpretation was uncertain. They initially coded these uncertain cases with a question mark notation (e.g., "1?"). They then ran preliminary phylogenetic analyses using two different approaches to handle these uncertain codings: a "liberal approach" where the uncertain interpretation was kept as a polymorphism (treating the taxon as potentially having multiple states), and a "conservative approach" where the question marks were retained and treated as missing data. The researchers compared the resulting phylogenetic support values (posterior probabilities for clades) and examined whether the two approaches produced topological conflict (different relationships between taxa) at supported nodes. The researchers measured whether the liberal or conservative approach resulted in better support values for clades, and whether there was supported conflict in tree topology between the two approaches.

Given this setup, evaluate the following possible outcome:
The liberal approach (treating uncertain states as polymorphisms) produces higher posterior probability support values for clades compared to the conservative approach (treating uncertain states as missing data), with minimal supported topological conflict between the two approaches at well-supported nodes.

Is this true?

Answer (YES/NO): YES